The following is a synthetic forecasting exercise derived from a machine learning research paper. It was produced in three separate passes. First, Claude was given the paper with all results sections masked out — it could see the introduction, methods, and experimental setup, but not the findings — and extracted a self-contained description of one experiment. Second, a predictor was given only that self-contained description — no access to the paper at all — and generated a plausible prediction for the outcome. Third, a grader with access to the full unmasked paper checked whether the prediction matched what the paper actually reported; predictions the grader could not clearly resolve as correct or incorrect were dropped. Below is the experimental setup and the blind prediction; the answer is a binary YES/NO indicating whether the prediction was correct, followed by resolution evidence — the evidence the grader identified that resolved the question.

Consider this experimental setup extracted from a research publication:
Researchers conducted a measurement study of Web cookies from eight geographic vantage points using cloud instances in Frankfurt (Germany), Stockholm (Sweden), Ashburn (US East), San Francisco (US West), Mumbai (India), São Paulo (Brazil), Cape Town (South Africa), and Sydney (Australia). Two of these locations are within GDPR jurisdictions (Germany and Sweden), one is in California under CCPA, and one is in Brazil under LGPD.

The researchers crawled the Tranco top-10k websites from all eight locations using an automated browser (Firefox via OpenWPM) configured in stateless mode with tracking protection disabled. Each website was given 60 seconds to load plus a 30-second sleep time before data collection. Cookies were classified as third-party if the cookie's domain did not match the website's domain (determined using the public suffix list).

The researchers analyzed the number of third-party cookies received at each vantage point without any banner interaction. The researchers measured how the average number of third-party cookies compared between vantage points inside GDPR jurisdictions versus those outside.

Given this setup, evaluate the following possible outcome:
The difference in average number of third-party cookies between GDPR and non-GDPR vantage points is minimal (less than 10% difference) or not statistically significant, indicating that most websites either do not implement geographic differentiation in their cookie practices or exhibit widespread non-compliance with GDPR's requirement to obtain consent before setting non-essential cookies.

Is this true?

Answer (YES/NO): NO